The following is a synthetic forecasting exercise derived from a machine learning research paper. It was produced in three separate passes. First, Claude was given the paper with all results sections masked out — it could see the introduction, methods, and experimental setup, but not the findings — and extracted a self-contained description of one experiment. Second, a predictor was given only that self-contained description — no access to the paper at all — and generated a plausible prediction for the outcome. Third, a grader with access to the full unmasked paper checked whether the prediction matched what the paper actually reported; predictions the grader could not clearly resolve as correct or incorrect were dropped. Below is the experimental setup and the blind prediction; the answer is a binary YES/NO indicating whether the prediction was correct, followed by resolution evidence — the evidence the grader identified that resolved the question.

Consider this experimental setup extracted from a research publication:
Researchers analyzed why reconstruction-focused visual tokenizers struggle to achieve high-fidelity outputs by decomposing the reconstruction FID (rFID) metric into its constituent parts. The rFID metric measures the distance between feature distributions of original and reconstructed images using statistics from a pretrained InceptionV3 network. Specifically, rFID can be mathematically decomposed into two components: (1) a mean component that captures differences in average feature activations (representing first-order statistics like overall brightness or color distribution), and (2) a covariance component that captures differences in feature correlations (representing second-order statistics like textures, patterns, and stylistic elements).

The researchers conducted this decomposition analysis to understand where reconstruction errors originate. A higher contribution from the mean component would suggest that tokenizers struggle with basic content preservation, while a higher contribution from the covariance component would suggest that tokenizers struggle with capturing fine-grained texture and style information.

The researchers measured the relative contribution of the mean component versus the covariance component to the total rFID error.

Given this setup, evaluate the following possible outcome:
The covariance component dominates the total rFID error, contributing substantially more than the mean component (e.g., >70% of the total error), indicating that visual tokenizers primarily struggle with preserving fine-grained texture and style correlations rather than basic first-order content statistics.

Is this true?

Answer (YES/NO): YES